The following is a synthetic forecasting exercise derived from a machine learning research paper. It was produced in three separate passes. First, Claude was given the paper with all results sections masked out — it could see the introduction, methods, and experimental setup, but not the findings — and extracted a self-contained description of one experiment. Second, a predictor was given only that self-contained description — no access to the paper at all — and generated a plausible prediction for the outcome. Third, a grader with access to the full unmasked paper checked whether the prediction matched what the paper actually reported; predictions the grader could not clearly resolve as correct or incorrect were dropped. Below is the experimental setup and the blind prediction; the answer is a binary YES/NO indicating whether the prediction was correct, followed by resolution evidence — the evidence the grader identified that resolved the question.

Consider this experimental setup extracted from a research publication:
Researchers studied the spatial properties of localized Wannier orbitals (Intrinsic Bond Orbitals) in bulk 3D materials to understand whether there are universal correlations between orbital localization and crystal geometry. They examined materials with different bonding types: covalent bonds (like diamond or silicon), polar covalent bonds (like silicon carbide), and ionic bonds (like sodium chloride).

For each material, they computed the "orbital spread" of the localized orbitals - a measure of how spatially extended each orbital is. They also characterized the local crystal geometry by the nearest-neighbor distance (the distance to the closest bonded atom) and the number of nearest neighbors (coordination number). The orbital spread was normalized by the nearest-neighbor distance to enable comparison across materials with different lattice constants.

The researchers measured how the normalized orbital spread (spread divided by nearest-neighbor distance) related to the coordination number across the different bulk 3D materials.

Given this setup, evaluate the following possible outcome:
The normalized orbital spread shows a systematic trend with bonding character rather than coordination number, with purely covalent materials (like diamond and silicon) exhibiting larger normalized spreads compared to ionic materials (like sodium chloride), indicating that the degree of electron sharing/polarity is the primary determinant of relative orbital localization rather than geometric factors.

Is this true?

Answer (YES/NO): NO